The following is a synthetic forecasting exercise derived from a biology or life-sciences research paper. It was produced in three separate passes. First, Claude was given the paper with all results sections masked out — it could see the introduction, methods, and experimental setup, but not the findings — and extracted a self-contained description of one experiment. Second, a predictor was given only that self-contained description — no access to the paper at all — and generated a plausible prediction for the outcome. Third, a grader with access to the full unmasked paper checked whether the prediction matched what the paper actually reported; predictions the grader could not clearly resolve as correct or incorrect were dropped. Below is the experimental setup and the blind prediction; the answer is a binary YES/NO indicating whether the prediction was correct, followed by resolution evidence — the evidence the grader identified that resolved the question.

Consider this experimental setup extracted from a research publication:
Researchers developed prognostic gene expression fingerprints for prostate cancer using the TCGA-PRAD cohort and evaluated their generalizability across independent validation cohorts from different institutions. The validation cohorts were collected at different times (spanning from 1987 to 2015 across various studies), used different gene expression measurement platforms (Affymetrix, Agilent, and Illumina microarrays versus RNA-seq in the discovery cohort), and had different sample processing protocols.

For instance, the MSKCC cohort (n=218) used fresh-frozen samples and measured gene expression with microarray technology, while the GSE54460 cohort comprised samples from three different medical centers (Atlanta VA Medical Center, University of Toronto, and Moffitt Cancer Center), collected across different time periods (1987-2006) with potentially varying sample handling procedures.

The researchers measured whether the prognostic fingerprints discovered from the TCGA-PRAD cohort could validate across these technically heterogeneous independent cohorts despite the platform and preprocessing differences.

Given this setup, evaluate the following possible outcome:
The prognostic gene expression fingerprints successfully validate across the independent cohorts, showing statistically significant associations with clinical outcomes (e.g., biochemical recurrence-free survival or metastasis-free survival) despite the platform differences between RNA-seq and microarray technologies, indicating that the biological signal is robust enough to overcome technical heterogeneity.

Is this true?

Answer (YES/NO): YES